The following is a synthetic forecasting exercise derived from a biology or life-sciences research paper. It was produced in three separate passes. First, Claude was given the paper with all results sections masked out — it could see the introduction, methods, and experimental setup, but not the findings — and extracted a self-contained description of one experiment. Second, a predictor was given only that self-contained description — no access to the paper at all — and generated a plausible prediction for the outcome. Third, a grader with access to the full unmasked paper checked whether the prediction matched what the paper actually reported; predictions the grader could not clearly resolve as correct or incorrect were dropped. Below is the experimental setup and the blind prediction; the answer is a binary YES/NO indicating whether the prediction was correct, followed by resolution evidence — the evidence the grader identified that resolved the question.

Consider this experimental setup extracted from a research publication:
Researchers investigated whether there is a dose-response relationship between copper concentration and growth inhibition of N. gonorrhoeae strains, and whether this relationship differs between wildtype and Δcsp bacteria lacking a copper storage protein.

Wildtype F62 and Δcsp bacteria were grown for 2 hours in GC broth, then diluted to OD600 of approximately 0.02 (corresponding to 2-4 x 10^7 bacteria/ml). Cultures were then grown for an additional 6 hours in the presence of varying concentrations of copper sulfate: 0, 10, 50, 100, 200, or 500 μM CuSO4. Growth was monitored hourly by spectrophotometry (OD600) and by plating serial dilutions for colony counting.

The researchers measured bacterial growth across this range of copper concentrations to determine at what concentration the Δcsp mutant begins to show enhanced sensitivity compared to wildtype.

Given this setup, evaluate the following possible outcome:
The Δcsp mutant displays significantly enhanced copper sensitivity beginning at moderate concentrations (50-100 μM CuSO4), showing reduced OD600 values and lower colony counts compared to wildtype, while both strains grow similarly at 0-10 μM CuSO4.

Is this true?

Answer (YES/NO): NO